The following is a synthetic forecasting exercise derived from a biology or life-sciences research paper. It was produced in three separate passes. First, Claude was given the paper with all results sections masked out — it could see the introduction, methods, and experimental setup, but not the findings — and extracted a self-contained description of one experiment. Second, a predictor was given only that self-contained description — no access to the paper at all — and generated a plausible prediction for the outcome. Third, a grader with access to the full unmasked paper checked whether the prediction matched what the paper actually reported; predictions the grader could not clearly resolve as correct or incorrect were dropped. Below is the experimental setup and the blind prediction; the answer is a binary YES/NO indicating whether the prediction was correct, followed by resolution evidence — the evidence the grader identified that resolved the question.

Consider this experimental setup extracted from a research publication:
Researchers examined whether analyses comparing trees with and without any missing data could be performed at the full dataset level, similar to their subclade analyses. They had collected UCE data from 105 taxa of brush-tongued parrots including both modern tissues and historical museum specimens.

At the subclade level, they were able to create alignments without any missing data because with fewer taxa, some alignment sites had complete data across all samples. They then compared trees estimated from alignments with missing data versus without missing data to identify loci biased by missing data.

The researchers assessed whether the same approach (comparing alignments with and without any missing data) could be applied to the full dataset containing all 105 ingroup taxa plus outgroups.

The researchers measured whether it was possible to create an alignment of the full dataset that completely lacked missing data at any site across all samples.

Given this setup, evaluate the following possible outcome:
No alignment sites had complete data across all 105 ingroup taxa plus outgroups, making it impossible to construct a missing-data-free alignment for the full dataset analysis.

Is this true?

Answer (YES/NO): YES